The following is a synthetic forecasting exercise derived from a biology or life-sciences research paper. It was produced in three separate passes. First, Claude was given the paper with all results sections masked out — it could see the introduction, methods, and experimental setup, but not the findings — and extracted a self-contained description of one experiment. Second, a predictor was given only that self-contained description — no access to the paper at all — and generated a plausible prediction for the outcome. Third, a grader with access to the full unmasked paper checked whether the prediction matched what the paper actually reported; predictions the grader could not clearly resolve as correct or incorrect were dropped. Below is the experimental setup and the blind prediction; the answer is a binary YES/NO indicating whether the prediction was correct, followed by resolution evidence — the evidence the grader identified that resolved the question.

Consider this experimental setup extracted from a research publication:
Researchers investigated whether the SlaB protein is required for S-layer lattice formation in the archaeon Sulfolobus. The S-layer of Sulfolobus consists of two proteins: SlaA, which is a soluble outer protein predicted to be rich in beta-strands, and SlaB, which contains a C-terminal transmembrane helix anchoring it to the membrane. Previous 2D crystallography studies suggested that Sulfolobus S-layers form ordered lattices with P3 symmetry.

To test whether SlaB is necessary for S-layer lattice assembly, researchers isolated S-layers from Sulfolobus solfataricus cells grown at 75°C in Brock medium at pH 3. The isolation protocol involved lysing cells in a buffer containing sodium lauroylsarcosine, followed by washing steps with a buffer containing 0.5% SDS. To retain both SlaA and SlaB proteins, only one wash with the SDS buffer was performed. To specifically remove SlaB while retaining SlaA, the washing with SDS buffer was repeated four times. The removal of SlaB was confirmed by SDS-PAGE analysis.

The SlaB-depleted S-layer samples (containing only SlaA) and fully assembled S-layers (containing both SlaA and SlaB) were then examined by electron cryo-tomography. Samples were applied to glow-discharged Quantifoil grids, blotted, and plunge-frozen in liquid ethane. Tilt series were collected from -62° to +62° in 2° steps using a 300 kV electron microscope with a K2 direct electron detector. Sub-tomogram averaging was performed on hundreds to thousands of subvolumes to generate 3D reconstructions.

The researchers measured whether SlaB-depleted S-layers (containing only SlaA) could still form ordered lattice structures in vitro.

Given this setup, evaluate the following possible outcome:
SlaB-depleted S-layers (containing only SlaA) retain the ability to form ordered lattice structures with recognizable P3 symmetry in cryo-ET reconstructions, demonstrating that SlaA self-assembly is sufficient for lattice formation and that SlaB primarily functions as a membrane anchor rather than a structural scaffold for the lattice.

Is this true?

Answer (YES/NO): YES